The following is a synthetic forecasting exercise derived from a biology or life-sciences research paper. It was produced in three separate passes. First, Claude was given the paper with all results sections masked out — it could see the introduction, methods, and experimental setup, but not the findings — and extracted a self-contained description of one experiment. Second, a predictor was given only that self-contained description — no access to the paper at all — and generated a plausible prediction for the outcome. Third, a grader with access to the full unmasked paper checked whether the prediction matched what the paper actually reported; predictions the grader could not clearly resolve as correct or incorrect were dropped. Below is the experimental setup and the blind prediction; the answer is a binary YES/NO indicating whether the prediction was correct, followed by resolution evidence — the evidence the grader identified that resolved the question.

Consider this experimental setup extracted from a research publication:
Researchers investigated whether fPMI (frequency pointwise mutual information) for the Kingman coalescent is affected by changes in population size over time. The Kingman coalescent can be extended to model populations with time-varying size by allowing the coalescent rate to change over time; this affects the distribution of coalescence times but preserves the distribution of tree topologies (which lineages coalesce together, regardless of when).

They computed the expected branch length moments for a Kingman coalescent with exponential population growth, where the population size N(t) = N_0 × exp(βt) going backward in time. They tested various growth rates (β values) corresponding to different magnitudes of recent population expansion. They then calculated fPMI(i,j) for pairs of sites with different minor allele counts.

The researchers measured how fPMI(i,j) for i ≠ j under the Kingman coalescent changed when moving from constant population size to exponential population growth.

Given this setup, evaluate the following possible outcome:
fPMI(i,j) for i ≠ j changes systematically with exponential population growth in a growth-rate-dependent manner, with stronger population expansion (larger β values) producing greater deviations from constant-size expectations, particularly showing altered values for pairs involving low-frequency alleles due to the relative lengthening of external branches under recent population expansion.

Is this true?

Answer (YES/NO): NO